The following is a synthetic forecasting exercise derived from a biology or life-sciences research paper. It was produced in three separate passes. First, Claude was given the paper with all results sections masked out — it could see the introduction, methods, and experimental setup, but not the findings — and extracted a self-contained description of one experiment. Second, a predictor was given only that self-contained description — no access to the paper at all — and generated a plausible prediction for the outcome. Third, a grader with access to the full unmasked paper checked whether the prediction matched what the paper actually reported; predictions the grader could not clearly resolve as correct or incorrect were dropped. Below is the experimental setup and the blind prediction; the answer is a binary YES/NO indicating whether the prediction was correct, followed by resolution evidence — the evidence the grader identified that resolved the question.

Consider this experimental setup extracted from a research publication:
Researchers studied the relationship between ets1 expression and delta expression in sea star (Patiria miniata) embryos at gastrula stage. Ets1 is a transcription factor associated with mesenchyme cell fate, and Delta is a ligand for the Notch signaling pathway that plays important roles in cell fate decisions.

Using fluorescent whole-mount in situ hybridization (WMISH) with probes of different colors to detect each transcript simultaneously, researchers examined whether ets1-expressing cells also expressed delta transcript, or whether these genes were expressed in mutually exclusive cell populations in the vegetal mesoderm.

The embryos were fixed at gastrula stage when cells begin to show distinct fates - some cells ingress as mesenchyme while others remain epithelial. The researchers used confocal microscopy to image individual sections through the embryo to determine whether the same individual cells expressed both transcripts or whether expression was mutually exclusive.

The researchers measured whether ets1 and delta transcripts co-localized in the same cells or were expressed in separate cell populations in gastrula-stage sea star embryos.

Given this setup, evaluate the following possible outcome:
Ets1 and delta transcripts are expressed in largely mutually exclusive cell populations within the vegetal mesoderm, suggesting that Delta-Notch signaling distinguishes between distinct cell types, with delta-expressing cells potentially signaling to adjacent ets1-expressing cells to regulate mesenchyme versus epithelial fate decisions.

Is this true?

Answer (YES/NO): NO